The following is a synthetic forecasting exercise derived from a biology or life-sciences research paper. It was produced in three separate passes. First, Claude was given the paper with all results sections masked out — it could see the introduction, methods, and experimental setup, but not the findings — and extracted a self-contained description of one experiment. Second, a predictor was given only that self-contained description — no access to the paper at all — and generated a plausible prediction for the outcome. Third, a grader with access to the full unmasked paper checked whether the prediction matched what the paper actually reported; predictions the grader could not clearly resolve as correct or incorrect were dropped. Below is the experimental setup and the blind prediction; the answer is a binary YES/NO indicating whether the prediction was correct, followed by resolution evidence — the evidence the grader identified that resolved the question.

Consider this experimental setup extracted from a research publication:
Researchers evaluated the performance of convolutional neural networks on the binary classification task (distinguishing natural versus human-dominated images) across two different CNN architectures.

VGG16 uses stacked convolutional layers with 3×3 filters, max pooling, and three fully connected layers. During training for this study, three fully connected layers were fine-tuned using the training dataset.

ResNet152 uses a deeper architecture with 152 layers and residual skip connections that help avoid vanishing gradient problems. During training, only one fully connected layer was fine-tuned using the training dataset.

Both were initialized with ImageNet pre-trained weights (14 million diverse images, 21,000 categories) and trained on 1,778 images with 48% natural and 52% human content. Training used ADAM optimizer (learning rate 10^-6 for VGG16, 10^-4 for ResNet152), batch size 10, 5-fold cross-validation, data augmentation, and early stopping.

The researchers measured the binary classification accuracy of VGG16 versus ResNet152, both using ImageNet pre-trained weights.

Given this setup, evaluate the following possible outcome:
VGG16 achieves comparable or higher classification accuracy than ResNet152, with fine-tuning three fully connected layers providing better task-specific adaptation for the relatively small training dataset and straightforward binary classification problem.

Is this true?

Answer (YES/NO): NO